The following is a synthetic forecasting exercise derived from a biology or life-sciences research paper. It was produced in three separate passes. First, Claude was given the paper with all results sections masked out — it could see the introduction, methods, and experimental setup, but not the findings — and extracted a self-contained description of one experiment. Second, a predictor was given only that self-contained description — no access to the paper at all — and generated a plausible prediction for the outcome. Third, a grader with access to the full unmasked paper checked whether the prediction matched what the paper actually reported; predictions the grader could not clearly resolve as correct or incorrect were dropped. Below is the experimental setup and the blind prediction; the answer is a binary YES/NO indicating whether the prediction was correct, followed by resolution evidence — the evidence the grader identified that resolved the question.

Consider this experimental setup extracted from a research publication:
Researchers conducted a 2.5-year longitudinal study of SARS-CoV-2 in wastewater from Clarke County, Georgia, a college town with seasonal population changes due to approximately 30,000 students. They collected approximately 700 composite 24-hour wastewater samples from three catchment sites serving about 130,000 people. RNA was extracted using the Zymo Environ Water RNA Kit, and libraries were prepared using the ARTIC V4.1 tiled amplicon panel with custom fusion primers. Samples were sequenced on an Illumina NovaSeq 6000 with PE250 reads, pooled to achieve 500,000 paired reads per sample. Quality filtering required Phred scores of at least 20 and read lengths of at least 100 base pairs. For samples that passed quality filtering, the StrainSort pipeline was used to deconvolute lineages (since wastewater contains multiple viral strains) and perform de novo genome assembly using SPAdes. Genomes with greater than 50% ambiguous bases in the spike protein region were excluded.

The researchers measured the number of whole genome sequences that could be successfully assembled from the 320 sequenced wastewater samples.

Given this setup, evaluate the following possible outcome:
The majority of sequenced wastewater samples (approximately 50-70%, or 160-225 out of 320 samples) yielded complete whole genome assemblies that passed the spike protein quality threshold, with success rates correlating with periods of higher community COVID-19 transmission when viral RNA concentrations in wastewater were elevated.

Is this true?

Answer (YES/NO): NO